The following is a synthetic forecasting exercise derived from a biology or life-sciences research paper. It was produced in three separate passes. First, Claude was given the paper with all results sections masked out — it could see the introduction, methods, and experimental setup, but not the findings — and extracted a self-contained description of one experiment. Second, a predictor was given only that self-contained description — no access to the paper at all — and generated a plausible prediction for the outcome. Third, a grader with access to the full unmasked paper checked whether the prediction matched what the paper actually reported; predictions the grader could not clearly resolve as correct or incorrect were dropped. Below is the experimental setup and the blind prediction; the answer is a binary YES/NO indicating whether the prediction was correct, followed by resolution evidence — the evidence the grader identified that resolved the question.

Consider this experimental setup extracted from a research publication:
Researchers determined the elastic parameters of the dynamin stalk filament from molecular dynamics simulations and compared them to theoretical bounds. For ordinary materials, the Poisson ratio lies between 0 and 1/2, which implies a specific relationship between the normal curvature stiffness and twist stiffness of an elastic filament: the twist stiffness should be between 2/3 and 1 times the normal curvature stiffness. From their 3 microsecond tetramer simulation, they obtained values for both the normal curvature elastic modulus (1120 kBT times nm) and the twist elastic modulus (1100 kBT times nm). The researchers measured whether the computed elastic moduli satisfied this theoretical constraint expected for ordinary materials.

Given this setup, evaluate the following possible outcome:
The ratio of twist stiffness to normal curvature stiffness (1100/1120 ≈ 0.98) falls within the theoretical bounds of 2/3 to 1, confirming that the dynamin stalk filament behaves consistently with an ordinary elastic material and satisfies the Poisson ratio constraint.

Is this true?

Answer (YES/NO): YES